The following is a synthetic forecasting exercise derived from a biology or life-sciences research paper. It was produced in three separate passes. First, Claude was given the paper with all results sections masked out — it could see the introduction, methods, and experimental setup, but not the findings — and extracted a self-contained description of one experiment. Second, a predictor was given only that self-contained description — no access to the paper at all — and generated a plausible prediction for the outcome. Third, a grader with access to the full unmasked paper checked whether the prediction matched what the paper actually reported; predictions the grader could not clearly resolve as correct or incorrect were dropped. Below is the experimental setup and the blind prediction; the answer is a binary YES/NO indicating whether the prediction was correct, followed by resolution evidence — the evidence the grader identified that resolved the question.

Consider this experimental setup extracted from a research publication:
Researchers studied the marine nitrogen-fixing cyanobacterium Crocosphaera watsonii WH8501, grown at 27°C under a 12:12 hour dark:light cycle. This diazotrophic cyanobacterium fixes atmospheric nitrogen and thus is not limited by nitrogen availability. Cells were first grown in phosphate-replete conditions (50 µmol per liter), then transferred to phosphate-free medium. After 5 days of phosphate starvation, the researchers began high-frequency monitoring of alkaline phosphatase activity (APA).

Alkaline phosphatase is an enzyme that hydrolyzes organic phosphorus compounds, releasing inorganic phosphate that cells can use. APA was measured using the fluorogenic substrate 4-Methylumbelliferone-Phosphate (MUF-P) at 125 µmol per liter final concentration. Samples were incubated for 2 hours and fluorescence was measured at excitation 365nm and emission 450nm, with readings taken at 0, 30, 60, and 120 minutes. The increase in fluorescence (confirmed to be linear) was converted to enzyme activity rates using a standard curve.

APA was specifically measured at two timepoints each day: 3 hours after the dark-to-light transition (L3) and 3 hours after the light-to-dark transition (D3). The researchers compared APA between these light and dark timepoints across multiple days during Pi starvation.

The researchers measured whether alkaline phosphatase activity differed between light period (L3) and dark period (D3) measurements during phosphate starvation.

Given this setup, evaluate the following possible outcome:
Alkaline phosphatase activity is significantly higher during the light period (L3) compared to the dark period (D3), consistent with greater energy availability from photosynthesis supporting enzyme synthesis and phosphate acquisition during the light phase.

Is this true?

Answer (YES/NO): NO